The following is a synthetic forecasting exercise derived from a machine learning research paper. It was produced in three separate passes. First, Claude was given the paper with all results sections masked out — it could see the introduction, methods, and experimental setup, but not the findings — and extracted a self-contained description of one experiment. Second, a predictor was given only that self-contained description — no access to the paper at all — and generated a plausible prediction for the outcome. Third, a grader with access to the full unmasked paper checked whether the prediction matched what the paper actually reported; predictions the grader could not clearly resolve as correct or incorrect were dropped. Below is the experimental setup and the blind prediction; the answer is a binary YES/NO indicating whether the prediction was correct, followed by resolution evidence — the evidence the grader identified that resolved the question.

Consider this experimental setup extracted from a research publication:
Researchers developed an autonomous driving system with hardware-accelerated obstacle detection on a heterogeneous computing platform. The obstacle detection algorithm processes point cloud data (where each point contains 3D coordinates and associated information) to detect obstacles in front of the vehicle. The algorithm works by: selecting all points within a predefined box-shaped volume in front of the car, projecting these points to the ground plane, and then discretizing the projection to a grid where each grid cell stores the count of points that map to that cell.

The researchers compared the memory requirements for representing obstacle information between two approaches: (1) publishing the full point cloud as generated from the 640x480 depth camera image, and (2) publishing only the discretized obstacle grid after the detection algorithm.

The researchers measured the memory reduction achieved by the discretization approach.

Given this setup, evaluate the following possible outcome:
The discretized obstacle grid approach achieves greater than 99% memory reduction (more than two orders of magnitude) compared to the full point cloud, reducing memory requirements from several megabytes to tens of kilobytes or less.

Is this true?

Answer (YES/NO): YES